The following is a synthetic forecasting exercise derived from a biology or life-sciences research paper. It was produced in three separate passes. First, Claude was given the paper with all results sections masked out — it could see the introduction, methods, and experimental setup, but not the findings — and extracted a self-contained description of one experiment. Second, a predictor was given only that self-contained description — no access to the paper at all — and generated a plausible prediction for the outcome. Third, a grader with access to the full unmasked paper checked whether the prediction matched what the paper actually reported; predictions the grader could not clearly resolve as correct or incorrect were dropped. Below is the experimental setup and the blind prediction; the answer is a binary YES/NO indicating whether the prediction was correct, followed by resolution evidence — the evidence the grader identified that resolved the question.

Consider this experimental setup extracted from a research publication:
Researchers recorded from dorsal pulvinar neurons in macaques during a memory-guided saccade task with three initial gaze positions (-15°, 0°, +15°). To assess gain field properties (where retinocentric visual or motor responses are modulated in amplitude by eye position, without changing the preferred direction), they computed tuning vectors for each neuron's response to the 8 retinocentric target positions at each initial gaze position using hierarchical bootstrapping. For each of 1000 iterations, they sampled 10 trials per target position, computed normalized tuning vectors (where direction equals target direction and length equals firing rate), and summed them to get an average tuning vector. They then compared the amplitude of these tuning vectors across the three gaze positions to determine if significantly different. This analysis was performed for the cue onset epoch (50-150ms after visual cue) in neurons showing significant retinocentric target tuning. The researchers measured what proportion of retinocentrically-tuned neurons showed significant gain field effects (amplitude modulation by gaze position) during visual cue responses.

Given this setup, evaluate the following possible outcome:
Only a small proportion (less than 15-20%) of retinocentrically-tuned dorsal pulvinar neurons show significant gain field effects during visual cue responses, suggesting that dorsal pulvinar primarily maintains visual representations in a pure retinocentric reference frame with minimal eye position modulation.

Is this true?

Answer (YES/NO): NO